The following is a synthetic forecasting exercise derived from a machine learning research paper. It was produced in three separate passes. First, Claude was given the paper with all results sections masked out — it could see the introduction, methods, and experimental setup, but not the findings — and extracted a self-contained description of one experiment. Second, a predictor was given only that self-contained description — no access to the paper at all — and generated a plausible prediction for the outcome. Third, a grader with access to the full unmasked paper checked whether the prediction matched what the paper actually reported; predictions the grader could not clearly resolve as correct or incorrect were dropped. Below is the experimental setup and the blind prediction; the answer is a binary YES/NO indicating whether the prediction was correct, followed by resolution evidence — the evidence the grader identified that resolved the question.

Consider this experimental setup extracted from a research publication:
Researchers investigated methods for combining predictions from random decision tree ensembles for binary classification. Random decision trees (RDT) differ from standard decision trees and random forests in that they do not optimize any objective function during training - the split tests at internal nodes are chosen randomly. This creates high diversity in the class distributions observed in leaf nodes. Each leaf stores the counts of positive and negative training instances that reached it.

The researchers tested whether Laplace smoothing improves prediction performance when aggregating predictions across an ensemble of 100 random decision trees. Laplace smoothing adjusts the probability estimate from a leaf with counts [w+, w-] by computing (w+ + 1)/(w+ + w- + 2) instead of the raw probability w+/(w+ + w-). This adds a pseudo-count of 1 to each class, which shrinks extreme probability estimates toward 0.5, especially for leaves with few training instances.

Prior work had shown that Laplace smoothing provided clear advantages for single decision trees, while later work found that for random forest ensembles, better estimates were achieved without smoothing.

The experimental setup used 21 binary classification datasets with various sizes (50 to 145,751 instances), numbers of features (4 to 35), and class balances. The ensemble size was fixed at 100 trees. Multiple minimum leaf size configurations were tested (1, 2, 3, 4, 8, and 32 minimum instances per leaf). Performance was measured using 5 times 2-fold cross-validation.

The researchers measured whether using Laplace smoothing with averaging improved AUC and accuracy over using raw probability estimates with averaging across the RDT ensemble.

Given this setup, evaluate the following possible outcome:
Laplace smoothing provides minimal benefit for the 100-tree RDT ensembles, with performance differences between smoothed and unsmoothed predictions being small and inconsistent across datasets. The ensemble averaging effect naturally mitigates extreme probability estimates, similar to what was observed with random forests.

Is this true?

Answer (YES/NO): NO